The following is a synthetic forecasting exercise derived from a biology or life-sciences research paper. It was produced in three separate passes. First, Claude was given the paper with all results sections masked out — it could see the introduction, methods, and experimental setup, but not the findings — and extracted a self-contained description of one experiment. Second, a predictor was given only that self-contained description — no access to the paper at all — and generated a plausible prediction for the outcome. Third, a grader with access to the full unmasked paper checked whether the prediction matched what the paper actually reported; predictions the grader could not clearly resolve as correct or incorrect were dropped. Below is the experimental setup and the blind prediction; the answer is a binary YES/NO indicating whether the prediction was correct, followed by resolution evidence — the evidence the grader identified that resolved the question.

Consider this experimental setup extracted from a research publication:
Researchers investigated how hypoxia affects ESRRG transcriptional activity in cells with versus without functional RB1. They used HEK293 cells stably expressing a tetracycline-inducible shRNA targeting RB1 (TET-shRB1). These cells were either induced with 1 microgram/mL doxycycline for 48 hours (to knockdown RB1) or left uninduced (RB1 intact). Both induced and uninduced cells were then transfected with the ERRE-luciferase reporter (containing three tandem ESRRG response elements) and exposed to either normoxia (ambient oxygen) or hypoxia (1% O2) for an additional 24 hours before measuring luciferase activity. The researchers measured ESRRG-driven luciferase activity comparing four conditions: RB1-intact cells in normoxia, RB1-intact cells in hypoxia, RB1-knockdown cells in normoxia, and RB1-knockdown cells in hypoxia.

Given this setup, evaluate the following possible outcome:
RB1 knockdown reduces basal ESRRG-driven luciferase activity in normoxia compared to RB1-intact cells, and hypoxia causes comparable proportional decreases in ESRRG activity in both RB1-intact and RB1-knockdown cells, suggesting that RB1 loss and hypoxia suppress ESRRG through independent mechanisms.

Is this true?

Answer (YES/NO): NO